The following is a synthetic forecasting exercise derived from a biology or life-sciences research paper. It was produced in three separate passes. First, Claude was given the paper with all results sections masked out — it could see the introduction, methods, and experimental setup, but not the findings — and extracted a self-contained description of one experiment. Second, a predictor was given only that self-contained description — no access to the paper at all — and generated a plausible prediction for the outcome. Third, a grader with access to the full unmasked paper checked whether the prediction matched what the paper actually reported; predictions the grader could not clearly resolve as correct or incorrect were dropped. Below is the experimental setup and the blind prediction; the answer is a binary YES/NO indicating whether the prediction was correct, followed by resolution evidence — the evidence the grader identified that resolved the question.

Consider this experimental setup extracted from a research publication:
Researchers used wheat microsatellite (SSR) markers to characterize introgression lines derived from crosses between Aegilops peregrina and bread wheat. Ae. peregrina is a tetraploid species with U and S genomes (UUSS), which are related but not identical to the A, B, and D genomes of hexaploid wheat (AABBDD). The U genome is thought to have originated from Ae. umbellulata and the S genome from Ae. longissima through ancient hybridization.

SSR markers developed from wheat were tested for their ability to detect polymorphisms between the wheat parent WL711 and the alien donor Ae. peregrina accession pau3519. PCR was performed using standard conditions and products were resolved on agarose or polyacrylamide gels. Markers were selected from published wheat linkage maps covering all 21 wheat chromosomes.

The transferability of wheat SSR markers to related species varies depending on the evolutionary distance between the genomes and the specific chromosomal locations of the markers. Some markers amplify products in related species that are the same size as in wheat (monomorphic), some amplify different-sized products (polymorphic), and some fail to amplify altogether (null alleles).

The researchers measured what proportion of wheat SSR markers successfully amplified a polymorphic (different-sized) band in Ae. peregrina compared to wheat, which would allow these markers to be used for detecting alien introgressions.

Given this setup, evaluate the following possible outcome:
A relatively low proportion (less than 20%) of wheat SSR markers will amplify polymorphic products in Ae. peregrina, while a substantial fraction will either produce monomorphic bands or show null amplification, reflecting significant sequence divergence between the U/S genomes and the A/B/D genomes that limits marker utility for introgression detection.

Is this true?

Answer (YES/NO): NO